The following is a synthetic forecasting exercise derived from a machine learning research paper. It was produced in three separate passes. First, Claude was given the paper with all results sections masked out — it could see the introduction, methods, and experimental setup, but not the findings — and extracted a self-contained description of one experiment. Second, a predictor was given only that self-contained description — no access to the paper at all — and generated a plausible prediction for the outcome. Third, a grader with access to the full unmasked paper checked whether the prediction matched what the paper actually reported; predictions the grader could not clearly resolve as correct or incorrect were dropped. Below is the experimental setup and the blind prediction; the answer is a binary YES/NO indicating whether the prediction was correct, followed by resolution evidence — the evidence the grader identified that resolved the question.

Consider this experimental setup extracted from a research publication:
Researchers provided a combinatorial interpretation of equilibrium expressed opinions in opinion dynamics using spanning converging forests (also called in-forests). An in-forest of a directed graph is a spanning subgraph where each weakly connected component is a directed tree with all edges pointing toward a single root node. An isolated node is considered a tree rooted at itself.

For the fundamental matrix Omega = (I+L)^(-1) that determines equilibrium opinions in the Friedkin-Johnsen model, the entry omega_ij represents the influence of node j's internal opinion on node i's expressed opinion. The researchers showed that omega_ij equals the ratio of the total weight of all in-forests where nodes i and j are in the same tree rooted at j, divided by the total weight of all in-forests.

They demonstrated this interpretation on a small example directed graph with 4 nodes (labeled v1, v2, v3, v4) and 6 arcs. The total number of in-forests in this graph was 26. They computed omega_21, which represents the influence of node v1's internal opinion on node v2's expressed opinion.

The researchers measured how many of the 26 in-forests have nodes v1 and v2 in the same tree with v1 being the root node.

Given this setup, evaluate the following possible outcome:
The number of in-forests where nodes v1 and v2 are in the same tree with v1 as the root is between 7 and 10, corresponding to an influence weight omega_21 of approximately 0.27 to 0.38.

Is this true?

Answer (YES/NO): NO